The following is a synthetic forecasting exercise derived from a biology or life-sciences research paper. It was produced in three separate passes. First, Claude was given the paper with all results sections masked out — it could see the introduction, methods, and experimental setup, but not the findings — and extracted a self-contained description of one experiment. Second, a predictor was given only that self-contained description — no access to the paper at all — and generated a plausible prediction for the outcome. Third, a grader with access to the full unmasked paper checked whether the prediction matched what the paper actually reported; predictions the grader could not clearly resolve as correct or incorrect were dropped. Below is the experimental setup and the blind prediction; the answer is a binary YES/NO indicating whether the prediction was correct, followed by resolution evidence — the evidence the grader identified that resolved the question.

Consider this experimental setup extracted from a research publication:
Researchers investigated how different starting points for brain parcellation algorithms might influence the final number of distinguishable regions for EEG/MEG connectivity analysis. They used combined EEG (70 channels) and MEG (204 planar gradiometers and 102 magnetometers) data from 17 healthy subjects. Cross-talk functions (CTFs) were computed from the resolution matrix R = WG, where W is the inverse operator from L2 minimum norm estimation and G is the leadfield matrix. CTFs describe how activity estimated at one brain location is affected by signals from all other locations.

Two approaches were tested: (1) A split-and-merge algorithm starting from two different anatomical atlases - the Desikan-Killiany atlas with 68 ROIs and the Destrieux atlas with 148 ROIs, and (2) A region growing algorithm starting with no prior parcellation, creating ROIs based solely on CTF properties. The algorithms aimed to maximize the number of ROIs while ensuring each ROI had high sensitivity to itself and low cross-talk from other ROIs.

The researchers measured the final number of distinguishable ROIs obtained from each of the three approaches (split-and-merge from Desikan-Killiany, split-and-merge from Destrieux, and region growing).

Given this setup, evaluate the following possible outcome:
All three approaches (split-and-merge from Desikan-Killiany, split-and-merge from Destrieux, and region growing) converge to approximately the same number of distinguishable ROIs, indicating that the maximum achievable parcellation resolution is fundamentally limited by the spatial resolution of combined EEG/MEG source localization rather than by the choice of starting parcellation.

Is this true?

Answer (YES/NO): YES